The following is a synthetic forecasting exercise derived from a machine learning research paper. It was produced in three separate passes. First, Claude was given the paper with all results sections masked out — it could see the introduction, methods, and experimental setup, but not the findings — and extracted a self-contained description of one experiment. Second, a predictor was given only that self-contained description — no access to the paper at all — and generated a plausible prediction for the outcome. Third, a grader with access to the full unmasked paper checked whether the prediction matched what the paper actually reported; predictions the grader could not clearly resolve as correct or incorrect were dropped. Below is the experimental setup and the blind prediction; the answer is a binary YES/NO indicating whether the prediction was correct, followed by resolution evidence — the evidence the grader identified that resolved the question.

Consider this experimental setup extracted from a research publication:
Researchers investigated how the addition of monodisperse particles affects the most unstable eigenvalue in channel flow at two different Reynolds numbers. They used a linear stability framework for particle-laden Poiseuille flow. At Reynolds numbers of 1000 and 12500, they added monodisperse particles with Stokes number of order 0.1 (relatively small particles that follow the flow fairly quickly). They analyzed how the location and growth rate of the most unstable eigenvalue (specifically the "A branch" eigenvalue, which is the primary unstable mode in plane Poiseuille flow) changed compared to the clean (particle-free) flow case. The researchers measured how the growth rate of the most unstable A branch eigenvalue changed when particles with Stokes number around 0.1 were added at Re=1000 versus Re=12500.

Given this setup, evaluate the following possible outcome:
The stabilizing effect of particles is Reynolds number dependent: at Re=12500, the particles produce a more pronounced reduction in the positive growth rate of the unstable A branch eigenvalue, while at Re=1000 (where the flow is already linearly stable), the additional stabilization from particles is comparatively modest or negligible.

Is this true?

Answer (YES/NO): NO